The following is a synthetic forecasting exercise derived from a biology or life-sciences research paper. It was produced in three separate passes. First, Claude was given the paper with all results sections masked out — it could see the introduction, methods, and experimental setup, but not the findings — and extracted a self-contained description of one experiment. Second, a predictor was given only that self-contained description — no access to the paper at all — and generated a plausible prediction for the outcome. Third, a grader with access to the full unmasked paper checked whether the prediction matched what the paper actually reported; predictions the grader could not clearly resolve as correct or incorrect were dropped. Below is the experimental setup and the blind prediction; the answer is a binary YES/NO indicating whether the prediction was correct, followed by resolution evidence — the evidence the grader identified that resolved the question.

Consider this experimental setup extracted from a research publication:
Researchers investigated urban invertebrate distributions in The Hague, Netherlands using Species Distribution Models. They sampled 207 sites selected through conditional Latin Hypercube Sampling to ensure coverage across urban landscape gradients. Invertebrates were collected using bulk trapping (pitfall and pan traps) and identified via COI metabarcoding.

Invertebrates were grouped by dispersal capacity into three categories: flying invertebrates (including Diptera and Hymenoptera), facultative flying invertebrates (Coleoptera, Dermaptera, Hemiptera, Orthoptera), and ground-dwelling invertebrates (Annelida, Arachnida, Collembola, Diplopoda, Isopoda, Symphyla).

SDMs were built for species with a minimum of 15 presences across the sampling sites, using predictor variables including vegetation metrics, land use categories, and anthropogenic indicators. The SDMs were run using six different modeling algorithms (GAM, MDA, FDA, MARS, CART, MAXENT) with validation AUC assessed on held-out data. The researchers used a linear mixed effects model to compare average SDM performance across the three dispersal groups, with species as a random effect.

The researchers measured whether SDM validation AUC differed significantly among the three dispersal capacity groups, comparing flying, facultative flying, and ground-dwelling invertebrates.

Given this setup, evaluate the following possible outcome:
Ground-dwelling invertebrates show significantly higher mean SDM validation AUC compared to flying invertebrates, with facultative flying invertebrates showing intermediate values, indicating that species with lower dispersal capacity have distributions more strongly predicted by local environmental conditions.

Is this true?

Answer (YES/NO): NO